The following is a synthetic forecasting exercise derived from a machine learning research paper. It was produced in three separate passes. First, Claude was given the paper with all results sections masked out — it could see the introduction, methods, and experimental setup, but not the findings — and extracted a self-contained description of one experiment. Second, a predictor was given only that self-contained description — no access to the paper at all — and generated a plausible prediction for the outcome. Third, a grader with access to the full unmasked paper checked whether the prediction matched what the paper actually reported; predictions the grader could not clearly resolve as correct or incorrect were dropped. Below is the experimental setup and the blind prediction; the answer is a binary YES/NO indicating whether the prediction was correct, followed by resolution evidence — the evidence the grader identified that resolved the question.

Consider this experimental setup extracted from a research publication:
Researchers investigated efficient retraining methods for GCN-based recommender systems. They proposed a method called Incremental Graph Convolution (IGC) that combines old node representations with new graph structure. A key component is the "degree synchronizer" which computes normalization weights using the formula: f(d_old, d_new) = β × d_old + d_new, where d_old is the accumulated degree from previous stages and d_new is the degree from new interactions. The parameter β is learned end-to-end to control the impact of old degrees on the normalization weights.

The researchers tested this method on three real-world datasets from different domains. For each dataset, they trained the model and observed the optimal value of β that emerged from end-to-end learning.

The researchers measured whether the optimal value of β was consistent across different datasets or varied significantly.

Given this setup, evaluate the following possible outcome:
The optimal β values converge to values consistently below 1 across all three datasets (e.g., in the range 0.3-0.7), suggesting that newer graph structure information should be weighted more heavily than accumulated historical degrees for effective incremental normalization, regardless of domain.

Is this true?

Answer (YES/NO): NO